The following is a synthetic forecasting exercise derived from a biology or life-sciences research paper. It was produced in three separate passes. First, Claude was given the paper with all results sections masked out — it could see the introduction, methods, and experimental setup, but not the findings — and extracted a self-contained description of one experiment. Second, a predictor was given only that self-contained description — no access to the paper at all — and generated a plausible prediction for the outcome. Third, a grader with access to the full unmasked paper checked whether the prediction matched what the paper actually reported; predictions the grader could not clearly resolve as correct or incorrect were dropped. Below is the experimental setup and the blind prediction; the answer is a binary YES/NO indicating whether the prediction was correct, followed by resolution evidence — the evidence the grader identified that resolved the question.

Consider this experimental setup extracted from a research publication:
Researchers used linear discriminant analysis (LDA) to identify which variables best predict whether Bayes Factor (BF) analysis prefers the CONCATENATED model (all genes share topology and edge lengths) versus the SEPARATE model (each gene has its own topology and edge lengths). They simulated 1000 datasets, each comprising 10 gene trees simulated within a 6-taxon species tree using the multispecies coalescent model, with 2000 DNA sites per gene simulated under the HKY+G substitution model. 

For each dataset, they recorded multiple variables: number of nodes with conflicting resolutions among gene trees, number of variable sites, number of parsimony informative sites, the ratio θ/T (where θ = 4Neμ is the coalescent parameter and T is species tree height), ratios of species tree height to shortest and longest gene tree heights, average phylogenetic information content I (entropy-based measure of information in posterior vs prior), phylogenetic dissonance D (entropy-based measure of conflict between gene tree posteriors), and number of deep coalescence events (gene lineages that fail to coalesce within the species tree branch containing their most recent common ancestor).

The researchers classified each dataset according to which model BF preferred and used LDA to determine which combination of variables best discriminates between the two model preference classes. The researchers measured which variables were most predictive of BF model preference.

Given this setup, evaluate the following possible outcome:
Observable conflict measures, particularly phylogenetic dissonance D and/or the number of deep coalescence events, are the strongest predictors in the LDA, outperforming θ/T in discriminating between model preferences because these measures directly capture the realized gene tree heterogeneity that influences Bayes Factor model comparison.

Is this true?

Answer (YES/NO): YES